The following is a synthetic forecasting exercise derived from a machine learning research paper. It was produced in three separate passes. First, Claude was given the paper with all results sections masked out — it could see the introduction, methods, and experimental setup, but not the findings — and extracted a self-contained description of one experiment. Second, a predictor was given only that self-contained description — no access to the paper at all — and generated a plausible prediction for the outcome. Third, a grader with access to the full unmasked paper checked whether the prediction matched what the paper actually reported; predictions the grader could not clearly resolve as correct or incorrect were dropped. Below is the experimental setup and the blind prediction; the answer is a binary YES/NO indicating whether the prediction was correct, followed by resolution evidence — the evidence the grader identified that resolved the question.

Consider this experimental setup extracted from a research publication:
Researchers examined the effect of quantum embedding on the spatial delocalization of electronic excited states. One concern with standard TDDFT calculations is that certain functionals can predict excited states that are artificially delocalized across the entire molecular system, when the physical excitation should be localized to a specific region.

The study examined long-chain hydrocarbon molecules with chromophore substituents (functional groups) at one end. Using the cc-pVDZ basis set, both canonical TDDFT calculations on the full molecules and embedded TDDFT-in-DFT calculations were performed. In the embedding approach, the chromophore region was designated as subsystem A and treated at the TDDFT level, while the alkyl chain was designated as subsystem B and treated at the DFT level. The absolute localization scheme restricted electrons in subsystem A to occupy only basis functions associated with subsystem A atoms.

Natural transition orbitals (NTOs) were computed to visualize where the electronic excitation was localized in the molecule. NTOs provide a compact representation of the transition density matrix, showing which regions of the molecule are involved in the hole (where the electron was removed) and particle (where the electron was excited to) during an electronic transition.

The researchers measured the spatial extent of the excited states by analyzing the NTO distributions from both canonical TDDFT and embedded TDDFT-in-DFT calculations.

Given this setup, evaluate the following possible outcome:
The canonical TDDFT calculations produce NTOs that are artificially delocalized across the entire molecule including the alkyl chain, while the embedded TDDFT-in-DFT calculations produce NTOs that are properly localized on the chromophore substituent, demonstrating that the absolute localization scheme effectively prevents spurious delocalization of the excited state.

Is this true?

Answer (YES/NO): NO